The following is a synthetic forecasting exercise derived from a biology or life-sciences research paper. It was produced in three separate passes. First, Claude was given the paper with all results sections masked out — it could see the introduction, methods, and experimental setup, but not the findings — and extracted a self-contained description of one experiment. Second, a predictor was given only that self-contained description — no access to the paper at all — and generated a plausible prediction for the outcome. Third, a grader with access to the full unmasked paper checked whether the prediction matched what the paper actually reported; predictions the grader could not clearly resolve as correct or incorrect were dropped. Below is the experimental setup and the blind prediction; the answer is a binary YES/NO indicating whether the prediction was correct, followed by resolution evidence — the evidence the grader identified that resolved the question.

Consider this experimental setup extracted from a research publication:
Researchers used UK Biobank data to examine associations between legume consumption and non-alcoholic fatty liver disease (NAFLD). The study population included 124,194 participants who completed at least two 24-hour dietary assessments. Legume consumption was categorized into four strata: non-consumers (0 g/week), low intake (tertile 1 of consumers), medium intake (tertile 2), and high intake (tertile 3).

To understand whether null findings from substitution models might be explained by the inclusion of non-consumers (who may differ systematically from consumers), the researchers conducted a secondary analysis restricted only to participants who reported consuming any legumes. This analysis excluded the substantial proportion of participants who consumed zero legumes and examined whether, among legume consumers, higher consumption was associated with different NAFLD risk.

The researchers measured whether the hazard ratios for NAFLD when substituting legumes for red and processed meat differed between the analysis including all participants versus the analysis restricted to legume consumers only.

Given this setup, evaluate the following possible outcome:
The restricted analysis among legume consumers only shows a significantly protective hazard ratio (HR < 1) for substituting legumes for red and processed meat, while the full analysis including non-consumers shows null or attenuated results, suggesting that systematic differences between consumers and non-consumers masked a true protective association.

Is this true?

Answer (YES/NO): NO